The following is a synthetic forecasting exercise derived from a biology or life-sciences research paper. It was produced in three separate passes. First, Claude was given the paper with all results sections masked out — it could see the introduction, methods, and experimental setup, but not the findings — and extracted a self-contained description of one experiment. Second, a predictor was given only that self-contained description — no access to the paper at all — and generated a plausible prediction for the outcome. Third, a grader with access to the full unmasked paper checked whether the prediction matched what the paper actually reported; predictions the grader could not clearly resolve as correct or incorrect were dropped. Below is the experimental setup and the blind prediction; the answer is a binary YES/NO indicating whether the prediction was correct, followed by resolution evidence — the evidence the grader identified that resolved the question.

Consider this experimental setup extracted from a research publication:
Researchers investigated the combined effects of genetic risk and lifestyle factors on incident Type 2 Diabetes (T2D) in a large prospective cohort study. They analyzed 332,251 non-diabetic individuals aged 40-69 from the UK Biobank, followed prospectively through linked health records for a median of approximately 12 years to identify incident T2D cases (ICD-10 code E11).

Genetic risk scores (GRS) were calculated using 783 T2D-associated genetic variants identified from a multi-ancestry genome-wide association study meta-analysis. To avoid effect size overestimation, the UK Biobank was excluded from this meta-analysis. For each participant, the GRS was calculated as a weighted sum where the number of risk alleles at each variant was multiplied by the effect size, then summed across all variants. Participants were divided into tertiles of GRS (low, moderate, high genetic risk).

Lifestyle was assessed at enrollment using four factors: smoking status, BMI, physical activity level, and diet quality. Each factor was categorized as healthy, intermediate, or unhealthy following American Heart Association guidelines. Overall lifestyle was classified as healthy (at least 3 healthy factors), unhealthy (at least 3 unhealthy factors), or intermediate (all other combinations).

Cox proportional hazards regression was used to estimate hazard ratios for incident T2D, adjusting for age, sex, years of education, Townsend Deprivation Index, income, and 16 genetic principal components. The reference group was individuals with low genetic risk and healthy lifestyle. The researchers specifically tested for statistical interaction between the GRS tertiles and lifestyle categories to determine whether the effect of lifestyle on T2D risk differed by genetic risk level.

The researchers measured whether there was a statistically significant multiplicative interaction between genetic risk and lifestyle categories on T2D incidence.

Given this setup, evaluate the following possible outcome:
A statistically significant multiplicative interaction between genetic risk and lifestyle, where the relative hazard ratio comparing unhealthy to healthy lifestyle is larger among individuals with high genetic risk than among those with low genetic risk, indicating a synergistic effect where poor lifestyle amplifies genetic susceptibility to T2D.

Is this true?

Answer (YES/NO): NO